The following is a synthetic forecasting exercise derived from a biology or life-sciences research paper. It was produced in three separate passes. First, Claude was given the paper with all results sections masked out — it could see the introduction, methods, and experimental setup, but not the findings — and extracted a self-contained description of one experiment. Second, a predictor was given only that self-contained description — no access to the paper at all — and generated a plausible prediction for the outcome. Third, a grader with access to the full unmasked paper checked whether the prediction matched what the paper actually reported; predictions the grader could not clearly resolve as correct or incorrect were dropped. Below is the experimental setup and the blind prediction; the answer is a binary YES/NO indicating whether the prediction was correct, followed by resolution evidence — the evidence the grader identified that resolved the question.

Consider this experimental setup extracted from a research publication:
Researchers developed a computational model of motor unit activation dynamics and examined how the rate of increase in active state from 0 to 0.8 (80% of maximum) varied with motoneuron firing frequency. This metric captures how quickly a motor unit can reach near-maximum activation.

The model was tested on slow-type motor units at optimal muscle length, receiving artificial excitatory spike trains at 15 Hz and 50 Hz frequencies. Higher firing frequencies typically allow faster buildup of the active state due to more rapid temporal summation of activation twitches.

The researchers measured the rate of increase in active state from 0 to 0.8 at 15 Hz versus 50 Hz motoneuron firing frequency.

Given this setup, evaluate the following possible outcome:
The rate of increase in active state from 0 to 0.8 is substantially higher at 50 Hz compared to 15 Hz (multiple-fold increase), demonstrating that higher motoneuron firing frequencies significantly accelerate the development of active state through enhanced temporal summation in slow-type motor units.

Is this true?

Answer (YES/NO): NO